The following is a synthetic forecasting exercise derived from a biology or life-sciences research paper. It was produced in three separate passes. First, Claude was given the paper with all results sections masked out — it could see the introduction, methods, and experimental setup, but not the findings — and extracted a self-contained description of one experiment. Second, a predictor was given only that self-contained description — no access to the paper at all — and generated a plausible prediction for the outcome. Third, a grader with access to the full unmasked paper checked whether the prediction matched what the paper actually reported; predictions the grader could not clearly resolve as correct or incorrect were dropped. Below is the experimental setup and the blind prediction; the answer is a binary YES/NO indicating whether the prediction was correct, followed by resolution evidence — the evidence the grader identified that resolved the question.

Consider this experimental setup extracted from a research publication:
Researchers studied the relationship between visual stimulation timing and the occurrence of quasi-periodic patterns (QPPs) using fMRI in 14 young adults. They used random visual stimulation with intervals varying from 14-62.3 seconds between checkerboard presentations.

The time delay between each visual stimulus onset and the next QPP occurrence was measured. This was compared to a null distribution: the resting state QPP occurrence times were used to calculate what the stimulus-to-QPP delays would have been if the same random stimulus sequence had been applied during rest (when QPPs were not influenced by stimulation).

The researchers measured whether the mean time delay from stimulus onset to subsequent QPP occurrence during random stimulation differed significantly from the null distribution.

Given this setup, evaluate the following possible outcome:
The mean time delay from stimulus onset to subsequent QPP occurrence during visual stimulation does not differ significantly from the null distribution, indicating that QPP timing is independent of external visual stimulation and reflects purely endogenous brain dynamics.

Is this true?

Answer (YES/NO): YES